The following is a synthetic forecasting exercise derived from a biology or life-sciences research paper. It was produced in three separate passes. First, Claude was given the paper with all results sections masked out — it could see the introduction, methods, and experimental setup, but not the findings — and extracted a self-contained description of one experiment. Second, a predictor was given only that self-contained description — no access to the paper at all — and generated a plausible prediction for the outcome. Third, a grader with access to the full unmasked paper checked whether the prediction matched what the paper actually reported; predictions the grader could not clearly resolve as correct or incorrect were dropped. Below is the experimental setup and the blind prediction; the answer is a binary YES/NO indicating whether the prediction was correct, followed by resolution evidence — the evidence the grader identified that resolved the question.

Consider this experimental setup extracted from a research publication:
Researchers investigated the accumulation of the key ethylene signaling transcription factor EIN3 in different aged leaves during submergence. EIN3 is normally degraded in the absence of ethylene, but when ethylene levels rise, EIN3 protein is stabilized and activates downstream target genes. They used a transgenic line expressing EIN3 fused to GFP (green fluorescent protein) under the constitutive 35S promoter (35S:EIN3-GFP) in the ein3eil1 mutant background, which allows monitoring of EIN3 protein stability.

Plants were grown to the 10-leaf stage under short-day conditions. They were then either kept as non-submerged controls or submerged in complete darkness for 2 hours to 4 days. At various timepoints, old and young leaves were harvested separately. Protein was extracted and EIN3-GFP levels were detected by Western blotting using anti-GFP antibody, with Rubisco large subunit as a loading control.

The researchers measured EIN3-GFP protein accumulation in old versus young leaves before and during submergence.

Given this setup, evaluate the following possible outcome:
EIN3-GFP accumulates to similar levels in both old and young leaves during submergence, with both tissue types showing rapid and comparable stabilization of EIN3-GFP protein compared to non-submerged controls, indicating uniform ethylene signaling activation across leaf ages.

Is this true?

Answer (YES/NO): YES